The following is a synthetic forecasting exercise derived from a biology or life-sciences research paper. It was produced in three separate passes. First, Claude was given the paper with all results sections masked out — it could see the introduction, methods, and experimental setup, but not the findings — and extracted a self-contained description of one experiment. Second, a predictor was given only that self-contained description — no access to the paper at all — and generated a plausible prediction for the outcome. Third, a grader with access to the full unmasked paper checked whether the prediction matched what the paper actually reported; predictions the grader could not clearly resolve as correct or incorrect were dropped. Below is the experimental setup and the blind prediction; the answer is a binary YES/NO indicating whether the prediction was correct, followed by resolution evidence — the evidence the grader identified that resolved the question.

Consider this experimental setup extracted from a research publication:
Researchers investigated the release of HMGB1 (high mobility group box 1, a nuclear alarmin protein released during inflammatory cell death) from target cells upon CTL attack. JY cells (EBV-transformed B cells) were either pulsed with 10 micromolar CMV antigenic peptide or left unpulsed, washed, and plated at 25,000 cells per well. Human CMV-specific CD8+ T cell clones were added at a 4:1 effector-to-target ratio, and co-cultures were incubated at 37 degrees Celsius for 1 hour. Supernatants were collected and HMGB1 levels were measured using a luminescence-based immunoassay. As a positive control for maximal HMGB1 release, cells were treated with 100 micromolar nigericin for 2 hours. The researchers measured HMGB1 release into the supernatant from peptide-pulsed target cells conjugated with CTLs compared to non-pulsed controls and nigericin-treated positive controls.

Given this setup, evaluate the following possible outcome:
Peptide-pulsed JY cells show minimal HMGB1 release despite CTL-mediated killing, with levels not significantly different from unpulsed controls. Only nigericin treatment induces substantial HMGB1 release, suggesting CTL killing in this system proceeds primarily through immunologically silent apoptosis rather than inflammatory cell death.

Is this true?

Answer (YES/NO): NO